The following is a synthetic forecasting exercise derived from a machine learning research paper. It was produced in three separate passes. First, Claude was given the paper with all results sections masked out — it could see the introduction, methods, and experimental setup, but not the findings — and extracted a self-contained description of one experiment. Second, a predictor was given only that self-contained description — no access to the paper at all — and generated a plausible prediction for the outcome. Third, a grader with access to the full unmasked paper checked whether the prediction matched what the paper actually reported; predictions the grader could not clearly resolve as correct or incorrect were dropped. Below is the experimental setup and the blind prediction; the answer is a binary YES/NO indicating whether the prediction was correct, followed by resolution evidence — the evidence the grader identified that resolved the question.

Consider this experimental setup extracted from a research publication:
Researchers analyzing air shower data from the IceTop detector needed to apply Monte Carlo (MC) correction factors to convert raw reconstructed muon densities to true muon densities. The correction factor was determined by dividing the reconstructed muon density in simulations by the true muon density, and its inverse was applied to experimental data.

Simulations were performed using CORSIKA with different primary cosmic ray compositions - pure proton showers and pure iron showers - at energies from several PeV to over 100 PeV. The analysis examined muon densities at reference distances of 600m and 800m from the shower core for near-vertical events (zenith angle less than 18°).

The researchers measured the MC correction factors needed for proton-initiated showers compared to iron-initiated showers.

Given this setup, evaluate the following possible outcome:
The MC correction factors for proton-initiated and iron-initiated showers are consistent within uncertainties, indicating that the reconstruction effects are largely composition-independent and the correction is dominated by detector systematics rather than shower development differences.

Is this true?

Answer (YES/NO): NO